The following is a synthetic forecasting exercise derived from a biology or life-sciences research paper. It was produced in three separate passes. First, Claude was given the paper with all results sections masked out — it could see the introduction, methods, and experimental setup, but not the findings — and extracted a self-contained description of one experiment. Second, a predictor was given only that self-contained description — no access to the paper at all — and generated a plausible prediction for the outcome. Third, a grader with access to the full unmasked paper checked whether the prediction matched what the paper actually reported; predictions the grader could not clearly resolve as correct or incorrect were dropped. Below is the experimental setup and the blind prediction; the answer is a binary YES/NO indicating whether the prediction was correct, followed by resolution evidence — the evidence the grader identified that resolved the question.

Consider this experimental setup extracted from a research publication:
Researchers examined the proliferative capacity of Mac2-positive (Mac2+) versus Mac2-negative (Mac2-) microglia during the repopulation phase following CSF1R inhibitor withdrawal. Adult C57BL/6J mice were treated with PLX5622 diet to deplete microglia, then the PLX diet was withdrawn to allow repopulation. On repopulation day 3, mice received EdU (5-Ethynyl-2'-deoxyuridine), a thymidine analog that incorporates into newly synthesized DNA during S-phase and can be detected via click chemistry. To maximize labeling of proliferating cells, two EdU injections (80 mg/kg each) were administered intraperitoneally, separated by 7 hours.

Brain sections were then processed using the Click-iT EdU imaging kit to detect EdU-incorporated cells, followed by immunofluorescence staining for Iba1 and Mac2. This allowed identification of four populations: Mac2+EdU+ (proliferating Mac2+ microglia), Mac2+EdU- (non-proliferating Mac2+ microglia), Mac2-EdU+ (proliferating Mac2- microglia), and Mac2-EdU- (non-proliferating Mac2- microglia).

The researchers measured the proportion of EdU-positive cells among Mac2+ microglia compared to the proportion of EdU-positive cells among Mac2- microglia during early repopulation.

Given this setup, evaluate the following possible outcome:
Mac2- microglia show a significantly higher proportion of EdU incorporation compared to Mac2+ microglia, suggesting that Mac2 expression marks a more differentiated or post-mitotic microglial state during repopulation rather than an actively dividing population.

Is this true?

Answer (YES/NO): NO